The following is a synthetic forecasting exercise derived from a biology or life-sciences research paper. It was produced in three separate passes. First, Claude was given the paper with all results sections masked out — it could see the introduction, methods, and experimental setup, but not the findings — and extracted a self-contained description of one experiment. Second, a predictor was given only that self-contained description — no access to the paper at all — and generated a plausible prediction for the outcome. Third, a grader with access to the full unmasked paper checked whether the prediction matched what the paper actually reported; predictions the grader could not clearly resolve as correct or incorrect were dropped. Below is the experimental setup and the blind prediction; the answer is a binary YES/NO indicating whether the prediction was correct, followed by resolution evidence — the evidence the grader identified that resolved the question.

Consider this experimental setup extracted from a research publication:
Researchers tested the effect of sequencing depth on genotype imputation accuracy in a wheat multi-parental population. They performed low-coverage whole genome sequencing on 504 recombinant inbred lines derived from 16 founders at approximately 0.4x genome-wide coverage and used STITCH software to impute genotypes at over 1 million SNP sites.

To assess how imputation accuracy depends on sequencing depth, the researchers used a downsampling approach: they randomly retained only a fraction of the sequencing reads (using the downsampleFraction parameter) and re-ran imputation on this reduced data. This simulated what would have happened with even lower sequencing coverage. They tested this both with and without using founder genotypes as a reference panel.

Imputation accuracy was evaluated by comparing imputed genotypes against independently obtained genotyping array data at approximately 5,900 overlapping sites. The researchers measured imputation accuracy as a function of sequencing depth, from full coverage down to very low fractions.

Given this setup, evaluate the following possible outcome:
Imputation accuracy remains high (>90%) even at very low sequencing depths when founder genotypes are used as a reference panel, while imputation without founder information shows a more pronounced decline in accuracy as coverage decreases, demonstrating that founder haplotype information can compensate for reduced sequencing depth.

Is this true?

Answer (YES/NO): NO